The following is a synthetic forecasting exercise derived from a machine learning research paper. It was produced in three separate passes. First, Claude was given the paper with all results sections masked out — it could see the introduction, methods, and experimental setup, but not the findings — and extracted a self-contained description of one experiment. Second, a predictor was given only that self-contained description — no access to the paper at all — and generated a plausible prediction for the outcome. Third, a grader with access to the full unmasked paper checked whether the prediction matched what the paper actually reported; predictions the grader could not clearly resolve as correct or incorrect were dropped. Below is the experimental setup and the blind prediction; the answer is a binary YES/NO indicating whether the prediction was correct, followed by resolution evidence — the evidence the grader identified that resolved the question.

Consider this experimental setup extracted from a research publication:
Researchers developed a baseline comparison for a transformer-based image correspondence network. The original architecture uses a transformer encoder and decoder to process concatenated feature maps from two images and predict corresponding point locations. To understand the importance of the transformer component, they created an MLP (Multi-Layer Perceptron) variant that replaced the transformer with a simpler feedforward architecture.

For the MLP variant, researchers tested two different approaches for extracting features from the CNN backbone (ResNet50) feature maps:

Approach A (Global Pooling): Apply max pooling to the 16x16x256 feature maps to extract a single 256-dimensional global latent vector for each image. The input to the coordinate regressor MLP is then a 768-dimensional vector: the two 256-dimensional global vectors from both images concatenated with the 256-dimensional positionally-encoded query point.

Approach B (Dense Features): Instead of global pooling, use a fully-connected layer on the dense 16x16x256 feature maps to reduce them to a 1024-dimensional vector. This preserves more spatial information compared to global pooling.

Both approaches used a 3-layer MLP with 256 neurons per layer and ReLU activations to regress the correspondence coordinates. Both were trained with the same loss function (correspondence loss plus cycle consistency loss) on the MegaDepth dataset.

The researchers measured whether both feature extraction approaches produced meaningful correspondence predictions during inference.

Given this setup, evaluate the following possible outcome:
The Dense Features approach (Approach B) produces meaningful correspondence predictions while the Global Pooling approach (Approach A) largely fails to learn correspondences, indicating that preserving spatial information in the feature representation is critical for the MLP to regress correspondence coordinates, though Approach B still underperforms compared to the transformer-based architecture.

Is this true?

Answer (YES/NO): NO